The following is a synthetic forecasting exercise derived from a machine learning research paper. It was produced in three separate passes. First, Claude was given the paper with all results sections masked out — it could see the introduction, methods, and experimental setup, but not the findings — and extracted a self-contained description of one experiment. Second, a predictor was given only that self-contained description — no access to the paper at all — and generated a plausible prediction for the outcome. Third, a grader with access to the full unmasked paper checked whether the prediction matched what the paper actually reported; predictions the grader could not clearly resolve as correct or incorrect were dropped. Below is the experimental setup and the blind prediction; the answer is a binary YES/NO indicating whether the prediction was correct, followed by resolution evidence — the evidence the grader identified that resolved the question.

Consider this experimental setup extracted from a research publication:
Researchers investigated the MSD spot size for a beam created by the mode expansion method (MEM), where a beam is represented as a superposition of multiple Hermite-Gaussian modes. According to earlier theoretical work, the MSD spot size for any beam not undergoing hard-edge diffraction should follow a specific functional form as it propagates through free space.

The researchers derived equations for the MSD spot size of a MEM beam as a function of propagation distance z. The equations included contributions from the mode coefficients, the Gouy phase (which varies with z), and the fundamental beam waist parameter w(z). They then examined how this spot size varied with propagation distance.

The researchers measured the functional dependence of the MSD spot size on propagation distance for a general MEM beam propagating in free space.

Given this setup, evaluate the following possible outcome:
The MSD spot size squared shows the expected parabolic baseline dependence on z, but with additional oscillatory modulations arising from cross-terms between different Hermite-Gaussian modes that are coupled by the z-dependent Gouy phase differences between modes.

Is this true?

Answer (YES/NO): NO